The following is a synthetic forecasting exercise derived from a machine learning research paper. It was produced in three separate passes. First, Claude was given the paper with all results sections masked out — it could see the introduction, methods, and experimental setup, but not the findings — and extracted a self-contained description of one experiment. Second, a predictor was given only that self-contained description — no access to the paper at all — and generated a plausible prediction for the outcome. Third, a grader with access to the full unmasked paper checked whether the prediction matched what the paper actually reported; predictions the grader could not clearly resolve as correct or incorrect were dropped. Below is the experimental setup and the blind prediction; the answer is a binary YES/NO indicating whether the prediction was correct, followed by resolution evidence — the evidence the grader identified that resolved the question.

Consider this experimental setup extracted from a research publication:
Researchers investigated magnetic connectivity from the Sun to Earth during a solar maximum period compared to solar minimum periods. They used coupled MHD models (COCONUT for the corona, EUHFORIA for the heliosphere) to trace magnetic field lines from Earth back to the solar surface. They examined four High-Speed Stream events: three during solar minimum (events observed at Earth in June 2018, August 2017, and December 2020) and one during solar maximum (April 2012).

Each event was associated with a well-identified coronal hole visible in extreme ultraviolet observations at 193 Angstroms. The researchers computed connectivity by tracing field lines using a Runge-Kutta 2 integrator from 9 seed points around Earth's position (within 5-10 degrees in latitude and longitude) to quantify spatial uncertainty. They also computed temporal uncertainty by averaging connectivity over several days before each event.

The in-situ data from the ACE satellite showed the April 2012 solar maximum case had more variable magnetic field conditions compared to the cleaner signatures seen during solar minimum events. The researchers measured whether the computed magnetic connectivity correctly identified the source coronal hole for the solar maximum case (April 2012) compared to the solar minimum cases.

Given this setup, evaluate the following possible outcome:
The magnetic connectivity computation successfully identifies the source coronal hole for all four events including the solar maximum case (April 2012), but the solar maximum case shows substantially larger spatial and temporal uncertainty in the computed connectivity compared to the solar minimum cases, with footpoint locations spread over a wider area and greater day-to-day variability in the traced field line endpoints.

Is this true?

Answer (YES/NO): NO